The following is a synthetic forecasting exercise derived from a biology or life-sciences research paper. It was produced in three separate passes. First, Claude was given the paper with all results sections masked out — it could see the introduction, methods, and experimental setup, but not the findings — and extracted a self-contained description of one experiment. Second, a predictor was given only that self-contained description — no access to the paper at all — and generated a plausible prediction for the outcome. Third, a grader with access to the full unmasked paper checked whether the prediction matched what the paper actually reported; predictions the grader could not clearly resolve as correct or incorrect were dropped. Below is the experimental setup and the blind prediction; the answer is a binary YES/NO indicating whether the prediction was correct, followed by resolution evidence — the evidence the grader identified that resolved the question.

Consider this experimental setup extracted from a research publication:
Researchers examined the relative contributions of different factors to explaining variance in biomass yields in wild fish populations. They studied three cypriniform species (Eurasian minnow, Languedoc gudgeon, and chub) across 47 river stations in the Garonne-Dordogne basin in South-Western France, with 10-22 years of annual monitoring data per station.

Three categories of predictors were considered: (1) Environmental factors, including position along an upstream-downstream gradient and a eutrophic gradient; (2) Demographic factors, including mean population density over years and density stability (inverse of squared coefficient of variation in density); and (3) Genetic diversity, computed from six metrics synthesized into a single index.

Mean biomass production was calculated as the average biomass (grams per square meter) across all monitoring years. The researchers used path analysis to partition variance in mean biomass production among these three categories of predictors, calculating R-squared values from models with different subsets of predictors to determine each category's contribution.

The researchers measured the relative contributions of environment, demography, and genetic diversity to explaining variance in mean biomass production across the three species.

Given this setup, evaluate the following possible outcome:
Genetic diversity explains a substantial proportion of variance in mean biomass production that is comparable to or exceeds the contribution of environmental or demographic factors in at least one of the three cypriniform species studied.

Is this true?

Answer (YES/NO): NO